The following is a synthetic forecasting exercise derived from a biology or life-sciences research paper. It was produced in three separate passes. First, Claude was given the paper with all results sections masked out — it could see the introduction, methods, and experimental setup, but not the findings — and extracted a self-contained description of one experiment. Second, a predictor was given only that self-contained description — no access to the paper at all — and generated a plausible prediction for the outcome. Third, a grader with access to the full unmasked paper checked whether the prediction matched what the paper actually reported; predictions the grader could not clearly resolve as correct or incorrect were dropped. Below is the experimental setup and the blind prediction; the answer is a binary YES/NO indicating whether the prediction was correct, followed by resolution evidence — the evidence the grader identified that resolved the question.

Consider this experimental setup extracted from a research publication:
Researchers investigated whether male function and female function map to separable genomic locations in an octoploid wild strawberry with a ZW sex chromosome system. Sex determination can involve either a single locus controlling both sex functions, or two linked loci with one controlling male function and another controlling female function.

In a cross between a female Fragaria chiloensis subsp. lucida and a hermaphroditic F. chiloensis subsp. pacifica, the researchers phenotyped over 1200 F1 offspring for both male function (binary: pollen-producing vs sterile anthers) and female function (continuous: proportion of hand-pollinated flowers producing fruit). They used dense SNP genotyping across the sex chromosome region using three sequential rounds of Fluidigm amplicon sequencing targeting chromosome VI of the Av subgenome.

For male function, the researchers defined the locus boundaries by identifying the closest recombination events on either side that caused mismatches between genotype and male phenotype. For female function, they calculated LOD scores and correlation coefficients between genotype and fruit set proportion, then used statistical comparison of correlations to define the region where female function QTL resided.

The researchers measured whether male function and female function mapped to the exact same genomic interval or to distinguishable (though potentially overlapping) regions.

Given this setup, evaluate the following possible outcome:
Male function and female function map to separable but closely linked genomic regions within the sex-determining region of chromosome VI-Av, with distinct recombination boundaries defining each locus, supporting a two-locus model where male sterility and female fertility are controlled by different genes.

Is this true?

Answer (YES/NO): NO